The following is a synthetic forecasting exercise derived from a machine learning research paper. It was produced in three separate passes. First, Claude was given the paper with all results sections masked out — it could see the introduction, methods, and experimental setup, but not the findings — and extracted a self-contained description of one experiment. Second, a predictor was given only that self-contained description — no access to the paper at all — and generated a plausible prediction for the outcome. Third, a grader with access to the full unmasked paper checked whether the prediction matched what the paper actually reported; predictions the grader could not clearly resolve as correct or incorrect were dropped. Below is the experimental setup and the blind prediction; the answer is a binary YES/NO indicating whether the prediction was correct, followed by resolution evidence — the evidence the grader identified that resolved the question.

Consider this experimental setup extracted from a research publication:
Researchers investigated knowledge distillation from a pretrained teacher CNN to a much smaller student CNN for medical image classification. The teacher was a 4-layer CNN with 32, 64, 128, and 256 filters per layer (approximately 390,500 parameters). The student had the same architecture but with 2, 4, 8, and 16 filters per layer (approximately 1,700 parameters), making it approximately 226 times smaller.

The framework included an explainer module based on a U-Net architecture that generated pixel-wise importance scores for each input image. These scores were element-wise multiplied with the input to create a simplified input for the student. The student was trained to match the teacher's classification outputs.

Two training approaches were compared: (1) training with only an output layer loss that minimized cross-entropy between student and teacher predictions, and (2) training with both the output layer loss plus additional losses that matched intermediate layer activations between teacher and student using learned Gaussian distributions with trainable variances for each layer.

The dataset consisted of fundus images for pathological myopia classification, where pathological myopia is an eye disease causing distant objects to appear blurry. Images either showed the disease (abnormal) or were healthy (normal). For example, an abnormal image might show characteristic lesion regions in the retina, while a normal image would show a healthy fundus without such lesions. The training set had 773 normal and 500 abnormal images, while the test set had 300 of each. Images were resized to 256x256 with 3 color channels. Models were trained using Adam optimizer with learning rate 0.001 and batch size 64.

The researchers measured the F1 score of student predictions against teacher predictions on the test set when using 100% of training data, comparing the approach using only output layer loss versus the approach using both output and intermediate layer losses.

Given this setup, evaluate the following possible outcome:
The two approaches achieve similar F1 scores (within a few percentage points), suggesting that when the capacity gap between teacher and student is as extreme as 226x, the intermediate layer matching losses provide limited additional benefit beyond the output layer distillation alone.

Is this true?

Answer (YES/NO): NO